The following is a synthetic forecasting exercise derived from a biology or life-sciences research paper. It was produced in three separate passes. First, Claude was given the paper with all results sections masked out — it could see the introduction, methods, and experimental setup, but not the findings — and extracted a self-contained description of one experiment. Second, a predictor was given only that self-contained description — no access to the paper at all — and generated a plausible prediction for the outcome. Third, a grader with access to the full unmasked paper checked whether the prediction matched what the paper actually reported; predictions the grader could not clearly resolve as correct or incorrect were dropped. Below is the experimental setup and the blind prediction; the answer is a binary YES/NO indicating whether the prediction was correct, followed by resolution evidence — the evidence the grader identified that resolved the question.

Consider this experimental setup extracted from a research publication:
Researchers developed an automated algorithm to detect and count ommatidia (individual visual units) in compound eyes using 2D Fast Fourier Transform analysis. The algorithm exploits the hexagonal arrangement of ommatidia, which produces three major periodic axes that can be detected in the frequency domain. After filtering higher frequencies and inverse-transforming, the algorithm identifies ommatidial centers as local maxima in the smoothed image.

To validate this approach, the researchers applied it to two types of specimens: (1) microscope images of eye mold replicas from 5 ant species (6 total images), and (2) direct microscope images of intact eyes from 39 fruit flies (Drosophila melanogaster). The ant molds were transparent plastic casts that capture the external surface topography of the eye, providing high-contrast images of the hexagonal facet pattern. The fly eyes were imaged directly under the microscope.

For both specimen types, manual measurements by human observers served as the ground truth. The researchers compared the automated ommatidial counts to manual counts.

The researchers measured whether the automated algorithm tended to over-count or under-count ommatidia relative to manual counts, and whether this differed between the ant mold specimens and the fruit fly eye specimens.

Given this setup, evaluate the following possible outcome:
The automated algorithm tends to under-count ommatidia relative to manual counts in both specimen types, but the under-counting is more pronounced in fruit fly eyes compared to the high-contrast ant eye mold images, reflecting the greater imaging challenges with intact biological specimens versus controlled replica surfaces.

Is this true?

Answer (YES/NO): NO